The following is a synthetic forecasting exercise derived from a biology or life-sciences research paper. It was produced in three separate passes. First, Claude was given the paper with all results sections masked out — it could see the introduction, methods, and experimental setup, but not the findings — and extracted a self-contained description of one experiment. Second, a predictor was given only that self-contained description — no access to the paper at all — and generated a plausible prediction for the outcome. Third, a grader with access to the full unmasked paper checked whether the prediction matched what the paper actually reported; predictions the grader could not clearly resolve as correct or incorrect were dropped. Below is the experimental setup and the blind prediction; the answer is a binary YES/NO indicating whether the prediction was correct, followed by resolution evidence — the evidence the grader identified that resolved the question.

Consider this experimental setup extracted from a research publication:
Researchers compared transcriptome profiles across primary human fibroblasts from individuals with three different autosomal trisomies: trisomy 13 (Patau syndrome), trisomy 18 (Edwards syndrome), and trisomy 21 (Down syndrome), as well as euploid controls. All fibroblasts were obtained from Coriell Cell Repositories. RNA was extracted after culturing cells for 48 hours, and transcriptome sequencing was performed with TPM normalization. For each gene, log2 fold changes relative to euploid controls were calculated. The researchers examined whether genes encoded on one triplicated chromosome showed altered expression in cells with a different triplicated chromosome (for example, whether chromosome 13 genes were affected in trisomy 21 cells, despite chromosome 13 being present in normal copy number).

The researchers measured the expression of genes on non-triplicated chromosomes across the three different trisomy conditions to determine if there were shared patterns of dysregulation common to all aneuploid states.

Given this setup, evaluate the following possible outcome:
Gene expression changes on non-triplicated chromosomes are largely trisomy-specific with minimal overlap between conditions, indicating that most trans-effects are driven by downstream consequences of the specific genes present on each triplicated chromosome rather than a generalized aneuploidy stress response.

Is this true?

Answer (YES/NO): NO